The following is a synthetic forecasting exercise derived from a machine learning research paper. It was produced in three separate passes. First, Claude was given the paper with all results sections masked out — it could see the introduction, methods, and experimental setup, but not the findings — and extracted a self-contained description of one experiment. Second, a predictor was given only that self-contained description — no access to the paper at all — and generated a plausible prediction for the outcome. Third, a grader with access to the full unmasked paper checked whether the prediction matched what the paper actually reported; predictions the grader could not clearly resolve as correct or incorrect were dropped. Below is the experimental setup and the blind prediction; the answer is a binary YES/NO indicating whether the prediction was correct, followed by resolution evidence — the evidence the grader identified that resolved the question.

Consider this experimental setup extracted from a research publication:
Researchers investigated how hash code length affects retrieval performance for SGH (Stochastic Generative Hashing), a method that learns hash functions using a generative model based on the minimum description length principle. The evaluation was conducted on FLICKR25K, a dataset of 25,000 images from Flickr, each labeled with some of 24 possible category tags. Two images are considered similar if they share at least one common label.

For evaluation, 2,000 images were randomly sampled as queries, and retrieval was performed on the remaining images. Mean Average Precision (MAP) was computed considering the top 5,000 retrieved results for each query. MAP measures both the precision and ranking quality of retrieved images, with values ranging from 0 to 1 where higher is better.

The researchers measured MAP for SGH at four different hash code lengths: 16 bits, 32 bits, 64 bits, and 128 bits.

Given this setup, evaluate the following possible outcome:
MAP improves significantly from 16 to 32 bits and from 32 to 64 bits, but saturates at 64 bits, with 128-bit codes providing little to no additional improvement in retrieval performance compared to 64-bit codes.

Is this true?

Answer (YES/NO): NO